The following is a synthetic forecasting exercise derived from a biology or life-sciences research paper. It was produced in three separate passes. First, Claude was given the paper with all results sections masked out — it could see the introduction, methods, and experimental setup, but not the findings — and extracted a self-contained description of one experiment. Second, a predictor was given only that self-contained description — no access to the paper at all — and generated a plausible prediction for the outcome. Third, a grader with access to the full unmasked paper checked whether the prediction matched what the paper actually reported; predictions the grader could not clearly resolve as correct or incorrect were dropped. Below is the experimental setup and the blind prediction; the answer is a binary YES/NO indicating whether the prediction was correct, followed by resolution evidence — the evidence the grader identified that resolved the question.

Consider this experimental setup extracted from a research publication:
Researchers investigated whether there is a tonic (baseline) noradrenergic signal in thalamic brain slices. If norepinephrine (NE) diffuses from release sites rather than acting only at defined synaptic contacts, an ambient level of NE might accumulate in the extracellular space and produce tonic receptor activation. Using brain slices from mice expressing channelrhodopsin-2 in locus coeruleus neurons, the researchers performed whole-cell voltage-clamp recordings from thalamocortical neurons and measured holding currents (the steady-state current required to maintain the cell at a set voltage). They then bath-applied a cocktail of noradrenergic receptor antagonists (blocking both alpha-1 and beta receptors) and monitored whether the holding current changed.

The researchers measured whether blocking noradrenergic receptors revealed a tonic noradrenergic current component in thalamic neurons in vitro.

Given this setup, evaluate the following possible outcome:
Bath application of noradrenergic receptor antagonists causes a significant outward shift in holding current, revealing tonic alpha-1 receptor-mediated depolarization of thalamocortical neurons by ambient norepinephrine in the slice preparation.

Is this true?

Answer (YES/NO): NO